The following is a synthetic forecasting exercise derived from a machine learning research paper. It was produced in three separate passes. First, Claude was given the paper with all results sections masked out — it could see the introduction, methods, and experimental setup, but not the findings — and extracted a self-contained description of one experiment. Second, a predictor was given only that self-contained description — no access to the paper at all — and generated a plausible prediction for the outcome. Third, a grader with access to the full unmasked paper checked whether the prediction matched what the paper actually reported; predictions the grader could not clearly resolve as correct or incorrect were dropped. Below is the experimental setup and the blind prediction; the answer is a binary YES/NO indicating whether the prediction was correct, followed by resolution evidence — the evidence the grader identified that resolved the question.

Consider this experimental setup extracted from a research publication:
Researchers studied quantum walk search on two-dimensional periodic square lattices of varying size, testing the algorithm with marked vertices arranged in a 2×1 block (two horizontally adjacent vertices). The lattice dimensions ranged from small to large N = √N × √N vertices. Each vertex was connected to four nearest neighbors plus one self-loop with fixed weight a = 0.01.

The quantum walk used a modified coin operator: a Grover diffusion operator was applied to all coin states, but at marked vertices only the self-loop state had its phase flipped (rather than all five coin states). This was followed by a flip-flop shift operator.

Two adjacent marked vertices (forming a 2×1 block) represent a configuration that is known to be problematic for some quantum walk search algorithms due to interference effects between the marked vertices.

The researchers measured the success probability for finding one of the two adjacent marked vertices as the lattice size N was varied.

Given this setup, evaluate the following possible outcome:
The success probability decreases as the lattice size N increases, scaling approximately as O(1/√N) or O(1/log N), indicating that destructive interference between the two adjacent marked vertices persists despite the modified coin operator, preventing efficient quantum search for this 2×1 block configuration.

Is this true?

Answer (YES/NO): NO